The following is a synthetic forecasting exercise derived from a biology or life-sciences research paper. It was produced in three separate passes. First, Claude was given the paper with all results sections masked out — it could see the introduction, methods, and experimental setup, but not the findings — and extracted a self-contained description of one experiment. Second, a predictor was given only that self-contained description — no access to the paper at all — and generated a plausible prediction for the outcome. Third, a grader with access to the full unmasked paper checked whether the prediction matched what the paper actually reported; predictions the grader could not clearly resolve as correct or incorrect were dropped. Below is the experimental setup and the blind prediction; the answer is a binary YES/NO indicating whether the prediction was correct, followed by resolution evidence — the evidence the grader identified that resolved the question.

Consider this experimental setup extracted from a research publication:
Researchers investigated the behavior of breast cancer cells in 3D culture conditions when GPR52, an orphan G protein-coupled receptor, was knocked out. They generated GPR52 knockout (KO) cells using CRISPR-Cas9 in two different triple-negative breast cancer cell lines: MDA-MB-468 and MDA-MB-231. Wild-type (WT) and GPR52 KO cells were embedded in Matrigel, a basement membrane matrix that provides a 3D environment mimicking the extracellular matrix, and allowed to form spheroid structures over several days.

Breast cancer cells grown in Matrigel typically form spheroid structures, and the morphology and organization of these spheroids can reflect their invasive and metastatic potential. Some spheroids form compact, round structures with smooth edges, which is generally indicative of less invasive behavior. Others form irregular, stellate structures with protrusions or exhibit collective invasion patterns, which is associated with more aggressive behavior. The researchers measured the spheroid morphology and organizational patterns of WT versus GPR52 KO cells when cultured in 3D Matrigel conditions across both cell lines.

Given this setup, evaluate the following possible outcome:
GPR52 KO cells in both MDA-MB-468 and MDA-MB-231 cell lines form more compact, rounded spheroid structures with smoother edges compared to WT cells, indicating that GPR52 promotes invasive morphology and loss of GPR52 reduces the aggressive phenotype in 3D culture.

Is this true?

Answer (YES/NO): NO